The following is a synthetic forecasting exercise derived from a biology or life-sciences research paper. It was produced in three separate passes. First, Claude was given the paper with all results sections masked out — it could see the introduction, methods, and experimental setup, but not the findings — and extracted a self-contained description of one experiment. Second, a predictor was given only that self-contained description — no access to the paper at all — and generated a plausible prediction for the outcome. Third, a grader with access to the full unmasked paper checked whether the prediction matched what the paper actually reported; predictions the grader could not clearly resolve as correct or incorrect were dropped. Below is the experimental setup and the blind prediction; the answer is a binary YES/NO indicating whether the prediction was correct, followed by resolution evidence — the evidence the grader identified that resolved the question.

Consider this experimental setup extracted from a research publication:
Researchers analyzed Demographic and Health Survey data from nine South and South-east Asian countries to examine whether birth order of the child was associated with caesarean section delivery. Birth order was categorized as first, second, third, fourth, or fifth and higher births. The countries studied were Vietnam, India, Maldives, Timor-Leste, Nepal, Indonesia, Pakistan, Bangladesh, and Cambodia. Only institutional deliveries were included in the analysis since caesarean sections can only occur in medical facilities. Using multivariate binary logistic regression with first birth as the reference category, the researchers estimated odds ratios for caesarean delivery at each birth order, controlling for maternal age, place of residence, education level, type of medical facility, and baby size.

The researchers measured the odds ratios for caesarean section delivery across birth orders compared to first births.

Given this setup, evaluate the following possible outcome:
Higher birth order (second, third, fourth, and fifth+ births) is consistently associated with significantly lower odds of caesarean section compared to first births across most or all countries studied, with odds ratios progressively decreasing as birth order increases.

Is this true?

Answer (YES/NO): YES